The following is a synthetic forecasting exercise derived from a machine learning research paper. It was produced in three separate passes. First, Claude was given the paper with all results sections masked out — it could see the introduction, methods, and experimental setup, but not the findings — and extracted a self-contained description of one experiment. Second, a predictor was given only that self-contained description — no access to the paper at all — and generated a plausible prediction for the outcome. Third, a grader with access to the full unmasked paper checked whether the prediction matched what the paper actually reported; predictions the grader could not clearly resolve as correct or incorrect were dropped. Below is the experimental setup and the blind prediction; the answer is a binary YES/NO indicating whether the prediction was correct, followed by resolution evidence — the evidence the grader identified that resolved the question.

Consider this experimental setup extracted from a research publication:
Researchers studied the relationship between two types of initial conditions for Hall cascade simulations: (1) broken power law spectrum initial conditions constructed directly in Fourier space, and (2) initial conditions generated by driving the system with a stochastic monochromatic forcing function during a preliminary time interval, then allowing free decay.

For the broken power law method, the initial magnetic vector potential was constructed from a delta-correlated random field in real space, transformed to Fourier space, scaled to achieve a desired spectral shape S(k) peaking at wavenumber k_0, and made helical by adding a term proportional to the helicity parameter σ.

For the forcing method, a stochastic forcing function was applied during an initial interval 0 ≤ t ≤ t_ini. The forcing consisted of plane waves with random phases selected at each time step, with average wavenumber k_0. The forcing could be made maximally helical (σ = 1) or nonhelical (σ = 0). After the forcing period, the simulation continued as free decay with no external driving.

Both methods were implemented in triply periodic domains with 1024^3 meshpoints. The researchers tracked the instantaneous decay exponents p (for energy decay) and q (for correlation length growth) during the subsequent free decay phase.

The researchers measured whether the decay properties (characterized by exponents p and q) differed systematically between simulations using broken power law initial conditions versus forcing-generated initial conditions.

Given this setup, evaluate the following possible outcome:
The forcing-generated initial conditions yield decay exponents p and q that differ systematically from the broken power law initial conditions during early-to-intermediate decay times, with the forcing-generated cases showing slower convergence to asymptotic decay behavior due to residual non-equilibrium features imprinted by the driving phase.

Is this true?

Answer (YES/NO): NO